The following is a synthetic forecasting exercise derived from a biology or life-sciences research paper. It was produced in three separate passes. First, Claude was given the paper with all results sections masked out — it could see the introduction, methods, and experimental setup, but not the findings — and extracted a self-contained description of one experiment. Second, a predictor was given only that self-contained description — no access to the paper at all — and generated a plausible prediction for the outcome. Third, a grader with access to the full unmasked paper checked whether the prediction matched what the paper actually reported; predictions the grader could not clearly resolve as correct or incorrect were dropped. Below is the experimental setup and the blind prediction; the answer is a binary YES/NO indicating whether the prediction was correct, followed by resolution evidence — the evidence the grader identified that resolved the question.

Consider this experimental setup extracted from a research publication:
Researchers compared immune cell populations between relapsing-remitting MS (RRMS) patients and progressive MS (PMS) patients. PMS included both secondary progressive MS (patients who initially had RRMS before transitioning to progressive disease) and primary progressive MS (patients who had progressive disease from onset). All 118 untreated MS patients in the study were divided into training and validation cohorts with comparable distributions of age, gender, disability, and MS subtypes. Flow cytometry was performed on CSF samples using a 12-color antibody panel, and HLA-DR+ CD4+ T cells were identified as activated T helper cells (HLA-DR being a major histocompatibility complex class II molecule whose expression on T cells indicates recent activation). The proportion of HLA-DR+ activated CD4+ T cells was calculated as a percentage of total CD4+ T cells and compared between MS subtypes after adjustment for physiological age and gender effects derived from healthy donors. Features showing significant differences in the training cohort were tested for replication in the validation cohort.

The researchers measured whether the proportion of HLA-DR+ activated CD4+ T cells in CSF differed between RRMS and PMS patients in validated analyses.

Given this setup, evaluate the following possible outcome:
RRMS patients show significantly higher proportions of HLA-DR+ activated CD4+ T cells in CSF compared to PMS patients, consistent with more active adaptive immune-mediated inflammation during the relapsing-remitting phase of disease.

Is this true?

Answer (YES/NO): NO